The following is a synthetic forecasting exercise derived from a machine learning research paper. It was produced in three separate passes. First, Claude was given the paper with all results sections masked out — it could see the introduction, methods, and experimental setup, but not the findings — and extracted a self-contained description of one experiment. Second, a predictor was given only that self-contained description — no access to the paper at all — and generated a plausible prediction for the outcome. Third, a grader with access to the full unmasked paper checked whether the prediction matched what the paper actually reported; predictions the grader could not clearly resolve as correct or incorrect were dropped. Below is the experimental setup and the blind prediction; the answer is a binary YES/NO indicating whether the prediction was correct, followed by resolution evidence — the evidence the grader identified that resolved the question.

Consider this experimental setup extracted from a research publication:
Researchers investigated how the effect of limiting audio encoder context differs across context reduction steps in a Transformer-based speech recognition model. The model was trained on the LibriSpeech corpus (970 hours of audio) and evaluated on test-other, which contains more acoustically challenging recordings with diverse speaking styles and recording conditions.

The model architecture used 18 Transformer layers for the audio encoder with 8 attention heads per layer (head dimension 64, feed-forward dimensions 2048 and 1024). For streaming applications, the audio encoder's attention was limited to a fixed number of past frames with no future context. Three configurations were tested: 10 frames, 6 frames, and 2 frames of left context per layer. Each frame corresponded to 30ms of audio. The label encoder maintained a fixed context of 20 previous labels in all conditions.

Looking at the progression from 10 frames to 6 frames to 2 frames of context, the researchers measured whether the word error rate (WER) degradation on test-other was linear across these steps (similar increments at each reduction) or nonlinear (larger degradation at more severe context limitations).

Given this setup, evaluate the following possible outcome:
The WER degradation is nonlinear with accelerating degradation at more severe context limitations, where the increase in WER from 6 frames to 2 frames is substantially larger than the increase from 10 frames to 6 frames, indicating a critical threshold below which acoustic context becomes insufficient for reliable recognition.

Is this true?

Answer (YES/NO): YES